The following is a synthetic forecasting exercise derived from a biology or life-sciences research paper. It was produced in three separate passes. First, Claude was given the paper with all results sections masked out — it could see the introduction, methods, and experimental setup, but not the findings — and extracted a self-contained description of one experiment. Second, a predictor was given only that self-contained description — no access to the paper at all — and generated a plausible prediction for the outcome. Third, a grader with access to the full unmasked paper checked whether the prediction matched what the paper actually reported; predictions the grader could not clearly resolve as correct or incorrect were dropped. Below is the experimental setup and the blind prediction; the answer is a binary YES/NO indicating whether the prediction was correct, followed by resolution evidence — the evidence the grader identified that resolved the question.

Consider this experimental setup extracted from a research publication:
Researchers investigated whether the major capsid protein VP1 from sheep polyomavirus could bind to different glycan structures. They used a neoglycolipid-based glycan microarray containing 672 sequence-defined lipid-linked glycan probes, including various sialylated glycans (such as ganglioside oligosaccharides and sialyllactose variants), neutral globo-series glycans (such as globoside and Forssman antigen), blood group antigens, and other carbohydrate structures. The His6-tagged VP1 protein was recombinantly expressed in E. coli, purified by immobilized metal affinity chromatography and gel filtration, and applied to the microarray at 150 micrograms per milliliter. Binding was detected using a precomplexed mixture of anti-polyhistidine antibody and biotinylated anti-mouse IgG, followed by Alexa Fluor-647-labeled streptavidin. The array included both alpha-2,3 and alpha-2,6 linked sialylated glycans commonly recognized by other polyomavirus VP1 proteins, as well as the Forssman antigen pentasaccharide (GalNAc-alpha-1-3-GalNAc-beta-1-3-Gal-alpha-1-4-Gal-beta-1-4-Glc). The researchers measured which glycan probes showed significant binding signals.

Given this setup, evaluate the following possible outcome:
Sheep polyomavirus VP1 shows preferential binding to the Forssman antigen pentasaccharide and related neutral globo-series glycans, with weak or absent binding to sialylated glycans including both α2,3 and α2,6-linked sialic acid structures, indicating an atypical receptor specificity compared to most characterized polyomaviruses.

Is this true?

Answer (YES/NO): NO